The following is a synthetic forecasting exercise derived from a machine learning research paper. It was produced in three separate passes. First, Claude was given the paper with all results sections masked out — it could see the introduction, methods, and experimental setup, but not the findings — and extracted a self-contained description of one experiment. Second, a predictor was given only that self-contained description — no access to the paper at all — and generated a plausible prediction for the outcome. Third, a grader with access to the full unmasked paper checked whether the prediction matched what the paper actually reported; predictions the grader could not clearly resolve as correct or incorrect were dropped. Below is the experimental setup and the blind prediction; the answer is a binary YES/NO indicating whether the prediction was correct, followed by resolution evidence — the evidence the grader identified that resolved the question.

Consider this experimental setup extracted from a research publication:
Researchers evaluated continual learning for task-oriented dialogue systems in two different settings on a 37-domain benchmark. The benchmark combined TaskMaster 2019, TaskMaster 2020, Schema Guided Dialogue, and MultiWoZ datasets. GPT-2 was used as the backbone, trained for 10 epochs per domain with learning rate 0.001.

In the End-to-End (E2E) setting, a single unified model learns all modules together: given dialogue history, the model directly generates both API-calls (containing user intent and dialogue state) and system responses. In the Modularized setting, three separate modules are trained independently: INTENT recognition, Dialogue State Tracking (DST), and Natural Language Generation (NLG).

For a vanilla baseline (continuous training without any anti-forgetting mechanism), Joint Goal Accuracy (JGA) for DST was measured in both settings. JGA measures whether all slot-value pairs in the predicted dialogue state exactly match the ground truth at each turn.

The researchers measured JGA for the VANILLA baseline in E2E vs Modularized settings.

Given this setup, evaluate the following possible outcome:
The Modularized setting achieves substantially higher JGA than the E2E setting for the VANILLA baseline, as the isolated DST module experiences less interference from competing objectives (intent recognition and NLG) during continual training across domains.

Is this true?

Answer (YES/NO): NO